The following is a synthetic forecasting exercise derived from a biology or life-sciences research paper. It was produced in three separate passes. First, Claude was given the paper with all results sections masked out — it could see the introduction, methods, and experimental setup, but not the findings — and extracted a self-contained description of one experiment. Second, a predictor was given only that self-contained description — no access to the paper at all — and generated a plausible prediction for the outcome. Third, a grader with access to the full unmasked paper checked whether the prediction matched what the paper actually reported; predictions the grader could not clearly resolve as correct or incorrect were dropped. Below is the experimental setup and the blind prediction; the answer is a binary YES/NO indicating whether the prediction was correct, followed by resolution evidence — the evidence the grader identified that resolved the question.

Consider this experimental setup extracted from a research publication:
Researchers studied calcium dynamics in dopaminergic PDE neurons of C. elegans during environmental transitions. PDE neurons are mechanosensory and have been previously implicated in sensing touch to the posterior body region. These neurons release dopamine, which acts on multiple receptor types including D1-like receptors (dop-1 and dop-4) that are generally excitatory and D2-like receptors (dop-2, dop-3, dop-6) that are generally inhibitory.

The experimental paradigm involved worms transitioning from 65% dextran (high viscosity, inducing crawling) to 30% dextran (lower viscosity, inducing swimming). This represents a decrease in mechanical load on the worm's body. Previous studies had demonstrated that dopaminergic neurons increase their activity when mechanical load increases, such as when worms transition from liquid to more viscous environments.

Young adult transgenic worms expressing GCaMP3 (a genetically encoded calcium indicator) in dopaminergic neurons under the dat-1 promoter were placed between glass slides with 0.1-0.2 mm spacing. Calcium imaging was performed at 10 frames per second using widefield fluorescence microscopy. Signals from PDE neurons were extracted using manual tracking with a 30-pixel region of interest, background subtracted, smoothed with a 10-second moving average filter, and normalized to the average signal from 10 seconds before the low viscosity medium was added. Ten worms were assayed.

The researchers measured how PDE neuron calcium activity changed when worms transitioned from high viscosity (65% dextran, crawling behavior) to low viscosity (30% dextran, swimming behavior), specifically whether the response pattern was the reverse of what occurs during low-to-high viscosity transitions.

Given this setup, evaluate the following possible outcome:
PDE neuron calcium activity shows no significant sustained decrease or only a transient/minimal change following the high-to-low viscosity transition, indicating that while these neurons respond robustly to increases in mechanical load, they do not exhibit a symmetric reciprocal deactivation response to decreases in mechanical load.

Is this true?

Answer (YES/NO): NO